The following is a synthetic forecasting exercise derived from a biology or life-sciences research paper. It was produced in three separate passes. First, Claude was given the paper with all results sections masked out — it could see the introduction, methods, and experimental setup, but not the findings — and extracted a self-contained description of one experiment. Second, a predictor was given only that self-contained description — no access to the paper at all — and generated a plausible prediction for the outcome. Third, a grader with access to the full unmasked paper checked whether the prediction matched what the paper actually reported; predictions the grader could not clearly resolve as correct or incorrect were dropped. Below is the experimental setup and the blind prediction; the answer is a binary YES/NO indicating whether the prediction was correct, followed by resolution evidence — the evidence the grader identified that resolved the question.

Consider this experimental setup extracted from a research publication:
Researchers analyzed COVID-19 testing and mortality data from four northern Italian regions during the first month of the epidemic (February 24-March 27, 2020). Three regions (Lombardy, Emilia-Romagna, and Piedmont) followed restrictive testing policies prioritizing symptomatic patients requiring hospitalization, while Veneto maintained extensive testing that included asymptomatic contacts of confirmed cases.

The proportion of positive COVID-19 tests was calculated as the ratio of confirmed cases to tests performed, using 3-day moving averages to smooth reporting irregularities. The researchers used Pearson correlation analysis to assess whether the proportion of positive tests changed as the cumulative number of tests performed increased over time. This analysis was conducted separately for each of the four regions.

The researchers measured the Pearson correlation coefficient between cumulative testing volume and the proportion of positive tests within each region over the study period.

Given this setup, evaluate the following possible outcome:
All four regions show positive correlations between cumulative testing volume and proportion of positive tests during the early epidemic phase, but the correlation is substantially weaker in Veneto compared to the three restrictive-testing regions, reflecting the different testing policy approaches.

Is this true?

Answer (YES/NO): NO